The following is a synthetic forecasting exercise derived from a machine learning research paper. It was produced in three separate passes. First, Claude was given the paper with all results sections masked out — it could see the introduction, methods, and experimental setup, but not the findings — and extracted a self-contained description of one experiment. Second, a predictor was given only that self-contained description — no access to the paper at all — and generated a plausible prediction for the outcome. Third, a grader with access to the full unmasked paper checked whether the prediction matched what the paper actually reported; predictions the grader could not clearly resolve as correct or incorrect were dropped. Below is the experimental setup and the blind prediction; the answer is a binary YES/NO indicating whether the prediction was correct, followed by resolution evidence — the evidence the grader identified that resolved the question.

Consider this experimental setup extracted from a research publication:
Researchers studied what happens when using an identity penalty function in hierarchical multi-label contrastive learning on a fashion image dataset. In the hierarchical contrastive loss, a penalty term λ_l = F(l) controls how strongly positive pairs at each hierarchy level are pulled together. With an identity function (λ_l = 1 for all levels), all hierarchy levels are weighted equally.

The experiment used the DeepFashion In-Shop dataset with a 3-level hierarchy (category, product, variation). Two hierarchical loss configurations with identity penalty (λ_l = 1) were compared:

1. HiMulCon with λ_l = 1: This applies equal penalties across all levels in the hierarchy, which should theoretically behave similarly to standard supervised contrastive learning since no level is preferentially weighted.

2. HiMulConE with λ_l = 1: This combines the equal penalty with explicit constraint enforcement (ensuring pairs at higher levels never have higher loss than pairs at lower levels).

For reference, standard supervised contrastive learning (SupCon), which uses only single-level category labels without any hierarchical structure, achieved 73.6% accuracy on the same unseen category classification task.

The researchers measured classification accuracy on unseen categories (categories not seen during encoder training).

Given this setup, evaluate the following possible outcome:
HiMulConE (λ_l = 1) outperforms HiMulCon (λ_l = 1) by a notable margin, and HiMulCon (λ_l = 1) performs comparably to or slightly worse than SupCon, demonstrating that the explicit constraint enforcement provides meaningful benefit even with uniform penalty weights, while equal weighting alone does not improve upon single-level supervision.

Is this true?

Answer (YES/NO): YES